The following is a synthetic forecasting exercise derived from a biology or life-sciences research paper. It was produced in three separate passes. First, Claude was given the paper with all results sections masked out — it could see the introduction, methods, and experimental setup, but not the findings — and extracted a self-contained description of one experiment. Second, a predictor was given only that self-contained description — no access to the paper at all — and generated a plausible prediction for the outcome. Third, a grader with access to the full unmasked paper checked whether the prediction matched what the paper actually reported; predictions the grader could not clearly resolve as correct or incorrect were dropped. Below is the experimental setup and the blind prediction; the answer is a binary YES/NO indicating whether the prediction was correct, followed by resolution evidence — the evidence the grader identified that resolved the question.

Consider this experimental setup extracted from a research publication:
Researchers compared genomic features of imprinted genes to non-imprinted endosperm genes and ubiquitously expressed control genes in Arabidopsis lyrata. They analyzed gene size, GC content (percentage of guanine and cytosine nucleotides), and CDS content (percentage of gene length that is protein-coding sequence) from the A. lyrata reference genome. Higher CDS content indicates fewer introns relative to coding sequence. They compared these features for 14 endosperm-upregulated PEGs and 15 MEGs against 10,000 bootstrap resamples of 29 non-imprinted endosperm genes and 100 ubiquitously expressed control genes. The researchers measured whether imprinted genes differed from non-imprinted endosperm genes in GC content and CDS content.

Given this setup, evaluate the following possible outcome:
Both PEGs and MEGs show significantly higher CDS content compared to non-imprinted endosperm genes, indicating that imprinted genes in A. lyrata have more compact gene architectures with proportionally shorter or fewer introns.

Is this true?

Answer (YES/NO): NO